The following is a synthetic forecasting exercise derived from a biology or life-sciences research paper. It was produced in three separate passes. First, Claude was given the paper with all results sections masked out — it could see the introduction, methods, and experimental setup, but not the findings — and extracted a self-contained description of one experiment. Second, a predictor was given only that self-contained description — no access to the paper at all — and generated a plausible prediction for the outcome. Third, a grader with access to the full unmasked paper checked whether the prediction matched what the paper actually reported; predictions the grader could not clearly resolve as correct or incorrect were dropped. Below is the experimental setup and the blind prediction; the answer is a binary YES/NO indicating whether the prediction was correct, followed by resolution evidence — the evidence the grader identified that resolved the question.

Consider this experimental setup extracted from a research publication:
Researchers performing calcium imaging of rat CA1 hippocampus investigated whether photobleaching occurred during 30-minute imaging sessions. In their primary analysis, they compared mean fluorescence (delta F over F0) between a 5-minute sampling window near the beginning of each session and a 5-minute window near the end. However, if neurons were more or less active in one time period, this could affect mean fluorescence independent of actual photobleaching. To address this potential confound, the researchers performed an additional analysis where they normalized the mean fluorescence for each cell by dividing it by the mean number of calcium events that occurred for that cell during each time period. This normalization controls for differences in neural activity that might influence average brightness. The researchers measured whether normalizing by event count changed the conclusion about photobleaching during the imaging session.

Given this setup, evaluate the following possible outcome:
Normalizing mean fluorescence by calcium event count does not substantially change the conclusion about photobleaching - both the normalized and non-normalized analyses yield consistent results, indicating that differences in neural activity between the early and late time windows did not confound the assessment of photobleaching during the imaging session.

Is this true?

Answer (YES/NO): YES